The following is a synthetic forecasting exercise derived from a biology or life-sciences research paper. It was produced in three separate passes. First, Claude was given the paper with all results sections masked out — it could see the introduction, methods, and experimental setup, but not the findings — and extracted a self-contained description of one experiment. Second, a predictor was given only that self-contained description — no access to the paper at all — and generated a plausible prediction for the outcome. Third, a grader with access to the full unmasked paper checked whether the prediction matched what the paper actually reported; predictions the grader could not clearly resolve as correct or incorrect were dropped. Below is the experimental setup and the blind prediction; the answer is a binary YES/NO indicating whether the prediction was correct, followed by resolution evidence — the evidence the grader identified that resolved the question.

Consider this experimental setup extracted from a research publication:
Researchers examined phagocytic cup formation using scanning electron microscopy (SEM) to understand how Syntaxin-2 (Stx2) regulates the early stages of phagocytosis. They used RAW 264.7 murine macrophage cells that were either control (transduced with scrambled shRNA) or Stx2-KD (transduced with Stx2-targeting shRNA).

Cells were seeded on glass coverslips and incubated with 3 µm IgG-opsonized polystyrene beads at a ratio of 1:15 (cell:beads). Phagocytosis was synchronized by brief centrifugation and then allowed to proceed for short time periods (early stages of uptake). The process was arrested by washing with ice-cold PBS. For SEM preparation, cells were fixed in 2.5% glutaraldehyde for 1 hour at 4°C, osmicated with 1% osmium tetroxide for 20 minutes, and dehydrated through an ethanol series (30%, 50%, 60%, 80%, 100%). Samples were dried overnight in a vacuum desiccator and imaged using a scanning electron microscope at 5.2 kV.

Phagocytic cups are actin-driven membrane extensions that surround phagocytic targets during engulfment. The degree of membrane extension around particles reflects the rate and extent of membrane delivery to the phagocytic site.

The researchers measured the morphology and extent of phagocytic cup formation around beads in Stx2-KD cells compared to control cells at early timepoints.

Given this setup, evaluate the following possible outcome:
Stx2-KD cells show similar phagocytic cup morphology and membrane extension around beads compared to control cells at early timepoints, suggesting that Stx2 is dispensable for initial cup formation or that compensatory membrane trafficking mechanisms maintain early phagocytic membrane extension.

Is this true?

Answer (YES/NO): NO